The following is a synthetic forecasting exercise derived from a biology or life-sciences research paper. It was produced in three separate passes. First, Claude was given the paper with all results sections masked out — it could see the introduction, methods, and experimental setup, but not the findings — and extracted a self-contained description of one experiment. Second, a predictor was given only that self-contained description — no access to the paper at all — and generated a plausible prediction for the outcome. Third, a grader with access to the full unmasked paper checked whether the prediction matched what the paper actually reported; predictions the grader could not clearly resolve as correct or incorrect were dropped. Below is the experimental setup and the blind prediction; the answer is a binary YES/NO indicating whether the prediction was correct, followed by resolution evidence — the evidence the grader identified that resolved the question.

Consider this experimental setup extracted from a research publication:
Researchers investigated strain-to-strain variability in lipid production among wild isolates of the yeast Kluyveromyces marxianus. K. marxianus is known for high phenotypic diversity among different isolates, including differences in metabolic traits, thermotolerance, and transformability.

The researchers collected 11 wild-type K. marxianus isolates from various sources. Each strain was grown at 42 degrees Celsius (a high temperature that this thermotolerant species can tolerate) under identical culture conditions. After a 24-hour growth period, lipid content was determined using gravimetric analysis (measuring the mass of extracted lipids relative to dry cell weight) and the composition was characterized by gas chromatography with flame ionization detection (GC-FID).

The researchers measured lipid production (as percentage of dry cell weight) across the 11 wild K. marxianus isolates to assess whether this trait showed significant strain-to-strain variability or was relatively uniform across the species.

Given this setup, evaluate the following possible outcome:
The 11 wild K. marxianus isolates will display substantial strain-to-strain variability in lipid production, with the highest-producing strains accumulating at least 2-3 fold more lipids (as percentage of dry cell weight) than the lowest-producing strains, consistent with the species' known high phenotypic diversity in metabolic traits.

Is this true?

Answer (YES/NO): YES